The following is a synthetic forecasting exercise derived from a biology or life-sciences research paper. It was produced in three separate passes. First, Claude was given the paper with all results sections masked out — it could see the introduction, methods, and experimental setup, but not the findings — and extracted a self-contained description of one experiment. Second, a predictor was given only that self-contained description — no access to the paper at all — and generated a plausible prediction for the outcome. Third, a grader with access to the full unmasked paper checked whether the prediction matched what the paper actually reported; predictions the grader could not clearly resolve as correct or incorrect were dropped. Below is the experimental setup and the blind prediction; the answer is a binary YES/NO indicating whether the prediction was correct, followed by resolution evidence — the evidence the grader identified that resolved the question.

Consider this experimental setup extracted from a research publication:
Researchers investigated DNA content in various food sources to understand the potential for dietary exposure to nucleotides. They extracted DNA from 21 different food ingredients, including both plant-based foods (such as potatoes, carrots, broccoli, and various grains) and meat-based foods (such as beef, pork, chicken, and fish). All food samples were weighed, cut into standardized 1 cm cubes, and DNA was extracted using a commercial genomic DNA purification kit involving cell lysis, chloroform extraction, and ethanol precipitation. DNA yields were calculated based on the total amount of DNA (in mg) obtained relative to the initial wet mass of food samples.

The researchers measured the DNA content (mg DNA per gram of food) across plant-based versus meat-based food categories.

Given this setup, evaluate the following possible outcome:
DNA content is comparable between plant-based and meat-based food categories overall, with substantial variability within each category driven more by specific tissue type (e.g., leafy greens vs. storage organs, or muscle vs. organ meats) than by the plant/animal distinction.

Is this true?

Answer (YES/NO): YES